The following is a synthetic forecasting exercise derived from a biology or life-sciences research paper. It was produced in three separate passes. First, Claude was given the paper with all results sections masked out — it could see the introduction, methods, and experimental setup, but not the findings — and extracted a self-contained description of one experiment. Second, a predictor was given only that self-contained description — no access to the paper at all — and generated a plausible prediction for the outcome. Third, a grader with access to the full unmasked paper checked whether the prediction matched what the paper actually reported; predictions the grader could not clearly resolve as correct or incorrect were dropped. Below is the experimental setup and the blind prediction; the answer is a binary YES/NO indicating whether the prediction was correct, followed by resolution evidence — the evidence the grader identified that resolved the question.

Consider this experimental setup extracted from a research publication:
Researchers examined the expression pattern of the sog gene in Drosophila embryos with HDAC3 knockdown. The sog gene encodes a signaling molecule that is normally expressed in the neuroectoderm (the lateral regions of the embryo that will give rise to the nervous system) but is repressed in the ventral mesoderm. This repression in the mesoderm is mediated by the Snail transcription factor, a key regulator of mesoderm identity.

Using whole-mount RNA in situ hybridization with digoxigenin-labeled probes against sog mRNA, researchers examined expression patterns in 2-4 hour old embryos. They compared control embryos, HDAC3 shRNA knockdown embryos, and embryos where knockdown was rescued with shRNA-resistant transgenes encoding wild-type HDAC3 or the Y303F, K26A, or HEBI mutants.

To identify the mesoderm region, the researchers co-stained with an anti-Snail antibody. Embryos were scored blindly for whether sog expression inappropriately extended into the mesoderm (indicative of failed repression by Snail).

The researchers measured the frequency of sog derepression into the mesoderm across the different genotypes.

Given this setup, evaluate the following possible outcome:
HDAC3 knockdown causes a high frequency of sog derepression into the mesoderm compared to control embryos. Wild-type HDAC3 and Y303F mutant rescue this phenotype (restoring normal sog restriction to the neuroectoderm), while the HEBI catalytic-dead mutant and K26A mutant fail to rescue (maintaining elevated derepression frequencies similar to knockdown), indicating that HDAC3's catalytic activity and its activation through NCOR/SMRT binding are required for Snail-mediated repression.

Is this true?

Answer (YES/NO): NO